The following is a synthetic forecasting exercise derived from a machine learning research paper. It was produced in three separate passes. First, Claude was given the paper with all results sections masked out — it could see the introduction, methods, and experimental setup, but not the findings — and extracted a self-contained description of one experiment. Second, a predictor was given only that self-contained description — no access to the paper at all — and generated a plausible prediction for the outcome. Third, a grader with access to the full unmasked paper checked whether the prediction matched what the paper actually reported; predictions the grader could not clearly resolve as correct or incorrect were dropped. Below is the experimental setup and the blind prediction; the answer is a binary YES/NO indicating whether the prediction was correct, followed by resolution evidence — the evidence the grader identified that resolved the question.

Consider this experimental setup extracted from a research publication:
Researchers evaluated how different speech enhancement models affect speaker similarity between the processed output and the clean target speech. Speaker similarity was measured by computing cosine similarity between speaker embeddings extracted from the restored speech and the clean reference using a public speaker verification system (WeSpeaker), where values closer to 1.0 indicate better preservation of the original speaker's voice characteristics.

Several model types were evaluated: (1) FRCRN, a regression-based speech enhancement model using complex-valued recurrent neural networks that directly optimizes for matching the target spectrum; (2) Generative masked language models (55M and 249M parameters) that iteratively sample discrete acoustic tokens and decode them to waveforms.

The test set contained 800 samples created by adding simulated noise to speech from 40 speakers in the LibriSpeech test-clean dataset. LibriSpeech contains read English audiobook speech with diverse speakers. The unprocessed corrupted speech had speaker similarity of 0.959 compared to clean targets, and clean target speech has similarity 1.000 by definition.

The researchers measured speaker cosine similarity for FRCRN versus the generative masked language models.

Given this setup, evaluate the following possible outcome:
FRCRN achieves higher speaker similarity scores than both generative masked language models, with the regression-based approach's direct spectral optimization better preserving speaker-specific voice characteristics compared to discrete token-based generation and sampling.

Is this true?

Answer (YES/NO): YES